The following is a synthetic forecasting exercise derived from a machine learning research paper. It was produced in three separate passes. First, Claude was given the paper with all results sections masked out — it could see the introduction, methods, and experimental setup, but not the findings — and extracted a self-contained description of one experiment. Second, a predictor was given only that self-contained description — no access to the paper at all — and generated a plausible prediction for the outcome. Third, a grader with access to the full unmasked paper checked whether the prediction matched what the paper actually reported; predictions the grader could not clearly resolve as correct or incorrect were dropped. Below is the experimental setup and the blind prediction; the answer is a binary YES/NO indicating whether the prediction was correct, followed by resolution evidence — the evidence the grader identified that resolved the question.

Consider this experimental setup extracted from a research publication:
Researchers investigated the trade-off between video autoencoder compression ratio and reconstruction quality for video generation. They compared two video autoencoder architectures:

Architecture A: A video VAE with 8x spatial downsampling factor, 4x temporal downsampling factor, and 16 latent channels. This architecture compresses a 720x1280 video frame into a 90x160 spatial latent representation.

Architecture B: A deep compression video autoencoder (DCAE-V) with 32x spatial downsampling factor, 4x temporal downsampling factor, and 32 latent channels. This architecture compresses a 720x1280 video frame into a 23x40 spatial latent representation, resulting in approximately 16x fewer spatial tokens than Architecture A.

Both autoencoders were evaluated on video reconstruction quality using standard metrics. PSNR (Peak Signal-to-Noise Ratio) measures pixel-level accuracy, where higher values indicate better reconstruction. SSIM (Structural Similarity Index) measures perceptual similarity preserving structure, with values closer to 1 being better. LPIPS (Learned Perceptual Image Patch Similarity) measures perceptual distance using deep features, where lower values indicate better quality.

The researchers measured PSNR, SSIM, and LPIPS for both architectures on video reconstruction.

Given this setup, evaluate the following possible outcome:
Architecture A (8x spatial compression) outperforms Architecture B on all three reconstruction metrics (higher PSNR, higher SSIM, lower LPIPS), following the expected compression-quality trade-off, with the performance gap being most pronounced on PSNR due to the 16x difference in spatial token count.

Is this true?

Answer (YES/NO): NO